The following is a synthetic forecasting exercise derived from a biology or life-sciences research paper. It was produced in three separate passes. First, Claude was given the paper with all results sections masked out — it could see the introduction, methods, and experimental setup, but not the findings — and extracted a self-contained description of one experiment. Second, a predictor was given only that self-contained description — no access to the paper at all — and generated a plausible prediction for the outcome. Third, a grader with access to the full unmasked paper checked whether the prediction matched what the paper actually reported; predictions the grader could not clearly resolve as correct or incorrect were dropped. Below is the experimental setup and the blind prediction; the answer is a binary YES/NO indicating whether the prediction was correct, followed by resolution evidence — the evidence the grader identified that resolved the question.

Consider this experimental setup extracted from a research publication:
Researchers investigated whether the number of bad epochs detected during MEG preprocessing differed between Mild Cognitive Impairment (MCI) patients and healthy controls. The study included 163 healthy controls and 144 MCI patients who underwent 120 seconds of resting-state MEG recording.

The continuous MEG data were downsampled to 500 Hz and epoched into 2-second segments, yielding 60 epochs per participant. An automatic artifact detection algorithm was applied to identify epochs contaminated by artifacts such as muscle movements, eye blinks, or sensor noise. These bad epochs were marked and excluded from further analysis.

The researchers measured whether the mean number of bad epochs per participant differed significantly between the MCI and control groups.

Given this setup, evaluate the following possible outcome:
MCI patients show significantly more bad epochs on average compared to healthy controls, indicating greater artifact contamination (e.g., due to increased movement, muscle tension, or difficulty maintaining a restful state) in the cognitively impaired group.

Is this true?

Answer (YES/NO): NO